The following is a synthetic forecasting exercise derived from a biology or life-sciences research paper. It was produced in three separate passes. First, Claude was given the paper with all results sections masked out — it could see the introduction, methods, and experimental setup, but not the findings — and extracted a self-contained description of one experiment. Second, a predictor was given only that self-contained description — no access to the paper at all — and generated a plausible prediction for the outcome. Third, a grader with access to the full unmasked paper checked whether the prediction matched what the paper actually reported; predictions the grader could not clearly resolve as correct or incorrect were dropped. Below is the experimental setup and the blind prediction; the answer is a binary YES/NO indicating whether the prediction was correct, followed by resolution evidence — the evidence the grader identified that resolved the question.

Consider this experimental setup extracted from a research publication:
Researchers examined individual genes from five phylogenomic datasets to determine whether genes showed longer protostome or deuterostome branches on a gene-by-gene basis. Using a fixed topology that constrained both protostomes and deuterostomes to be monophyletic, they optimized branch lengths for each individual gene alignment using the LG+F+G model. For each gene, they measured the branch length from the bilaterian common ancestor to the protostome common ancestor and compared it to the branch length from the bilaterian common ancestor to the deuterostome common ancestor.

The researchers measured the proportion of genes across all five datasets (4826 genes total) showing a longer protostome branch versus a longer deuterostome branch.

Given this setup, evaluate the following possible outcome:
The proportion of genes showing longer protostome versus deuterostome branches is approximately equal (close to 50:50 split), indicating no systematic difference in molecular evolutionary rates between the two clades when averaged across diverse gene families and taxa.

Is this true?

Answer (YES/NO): NO